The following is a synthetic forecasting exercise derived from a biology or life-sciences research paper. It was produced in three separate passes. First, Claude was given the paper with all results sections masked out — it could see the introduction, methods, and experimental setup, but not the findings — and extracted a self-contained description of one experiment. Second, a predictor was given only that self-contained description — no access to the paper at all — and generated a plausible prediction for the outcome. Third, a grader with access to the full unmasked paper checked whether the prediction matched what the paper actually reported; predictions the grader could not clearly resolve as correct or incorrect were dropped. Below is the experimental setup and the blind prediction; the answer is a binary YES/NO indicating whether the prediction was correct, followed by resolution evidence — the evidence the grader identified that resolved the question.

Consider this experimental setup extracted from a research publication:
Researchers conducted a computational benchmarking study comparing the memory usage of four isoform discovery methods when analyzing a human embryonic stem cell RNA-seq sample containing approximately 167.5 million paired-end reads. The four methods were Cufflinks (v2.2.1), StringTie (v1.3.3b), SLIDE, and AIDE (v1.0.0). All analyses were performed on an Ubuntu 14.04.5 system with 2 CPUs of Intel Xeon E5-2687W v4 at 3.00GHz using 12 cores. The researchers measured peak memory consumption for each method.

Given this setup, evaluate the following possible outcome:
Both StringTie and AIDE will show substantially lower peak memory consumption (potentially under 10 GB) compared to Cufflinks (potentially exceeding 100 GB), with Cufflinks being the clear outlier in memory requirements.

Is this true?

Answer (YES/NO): NO